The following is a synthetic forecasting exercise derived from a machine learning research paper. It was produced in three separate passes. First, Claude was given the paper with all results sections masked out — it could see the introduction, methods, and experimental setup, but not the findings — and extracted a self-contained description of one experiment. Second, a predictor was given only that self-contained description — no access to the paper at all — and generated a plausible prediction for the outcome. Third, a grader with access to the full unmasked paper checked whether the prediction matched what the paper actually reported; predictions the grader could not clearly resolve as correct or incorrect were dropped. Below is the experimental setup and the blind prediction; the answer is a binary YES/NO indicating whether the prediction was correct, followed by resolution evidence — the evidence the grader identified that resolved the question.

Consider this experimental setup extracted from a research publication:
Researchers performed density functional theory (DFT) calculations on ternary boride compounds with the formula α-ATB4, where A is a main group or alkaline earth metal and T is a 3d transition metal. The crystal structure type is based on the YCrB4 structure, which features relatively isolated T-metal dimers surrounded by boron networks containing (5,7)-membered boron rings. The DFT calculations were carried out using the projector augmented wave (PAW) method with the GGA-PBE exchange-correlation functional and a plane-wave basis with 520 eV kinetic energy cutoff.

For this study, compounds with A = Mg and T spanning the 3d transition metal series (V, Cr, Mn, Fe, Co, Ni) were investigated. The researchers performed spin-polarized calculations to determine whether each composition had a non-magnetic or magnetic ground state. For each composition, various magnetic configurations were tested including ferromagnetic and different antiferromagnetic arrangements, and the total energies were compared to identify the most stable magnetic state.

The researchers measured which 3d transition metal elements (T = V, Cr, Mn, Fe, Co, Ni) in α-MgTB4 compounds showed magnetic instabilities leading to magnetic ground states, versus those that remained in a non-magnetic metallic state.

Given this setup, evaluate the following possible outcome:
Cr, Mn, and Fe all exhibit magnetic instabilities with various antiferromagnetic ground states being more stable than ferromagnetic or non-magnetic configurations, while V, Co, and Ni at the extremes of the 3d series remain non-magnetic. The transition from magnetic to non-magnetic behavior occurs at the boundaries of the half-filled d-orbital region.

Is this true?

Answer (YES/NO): NO